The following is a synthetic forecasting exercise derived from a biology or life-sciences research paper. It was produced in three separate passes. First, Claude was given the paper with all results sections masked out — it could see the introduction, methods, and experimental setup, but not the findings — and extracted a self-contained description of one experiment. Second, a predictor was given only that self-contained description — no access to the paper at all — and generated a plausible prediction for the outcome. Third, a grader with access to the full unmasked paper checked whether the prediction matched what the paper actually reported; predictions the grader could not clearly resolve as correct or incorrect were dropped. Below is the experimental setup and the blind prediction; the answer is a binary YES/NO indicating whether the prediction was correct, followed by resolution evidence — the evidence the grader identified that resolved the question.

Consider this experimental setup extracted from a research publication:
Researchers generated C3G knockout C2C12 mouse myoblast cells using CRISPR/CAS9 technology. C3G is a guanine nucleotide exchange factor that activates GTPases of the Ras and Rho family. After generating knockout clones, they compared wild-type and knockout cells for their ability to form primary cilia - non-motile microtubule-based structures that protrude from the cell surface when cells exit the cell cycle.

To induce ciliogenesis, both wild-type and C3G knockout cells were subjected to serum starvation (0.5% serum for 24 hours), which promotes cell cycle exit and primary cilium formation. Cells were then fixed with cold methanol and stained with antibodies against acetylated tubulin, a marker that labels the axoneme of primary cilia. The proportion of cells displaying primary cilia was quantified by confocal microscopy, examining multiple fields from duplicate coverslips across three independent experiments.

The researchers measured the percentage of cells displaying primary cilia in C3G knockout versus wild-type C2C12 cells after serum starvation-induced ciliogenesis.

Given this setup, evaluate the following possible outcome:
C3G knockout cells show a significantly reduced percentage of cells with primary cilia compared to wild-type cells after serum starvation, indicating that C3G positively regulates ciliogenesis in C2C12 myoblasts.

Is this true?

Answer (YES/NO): NO